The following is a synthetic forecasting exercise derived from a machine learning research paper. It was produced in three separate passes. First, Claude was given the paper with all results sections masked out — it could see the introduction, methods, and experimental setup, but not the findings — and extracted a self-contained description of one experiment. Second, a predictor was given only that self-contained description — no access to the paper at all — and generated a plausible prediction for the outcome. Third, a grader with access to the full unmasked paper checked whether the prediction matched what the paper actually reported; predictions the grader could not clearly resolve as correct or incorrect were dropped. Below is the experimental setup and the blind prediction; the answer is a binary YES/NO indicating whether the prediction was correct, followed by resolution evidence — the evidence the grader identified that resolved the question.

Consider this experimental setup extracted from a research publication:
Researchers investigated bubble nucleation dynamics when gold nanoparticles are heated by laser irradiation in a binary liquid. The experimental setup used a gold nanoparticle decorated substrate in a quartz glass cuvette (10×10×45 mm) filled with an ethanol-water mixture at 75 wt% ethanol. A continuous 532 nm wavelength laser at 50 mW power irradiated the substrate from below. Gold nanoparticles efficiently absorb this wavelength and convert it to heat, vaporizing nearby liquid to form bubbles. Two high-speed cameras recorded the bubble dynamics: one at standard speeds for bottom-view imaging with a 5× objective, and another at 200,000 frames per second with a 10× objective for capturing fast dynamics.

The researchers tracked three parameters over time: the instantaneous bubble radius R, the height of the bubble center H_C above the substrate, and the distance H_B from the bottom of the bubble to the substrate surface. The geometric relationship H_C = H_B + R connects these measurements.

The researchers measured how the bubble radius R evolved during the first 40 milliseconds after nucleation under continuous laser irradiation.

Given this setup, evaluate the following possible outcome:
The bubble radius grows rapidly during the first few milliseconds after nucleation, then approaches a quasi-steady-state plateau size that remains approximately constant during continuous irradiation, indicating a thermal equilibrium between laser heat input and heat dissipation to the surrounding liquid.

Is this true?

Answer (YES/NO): NO